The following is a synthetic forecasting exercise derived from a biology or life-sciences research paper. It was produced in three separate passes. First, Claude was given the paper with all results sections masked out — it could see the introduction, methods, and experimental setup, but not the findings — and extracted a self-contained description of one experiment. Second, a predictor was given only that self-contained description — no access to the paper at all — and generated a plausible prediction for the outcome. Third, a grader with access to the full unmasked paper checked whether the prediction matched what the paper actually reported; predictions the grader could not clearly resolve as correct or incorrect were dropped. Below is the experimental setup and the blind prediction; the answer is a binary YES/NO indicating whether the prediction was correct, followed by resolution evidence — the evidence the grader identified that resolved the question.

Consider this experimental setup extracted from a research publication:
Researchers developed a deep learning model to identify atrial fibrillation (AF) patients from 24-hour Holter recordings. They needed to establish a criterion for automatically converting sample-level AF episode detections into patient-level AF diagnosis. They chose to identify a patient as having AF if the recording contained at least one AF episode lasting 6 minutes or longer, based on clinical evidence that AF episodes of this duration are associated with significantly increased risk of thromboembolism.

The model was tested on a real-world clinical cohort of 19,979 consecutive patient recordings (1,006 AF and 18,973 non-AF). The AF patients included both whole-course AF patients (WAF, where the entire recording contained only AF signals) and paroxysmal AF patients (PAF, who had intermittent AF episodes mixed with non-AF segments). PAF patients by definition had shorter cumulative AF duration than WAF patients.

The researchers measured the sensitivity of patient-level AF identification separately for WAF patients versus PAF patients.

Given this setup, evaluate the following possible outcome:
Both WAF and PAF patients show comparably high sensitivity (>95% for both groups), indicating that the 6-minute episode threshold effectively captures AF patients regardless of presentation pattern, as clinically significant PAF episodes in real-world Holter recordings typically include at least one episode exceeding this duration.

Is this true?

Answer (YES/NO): YES